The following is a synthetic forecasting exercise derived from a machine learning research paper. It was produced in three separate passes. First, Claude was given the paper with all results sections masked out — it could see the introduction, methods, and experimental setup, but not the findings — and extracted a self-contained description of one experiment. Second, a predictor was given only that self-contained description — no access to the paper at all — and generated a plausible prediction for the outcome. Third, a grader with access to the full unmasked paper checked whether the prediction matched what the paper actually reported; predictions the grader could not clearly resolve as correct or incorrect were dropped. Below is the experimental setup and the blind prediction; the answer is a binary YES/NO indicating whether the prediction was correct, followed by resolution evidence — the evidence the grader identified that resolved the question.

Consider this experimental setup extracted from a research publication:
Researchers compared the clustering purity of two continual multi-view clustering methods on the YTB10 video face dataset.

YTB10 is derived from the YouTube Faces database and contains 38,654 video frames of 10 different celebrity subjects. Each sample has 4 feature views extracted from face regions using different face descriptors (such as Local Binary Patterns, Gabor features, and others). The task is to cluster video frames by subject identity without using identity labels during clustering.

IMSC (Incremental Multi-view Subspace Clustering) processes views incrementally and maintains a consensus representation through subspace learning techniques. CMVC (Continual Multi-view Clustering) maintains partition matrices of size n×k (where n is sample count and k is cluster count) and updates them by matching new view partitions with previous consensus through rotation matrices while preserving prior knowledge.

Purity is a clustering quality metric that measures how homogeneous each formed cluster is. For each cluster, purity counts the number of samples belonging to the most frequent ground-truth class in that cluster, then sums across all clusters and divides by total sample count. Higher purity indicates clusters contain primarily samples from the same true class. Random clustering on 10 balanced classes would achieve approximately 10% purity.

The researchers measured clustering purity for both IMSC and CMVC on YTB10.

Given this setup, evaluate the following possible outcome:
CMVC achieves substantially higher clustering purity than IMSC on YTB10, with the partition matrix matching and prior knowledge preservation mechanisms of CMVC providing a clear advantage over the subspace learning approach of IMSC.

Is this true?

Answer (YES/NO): YES